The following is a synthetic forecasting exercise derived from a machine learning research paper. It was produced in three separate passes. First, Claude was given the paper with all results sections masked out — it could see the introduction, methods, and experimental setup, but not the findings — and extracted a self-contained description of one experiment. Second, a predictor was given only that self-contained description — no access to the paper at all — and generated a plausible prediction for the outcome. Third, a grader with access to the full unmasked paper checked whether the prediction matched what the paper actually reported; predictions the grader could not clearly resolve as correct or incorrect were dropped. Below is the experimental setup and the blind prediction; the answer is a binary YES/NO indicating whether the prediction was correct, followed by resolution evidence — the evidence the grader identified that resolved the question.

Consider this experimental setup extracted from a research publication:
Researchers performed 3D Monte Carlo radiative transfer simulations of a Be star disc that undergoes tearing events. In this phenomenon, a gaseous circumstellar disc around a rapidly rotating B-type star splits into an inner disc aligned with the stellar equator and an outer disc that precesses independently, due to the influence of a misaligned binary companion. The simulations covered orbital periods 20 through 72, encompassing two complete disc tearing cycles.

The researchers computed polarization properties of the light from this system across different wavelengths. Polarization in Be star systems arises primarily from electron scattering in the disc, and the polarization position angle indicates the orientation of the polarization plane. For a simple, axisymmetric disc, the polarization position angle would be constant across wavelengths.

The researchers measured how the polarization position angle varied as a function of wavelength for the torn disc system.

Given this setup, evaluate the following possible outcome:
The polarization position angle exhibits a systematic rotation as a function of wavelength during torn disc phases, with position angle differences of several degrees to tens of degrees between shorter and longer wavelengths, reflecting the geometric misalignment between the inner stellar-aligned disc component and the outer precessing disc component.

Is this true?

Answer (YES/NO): NO